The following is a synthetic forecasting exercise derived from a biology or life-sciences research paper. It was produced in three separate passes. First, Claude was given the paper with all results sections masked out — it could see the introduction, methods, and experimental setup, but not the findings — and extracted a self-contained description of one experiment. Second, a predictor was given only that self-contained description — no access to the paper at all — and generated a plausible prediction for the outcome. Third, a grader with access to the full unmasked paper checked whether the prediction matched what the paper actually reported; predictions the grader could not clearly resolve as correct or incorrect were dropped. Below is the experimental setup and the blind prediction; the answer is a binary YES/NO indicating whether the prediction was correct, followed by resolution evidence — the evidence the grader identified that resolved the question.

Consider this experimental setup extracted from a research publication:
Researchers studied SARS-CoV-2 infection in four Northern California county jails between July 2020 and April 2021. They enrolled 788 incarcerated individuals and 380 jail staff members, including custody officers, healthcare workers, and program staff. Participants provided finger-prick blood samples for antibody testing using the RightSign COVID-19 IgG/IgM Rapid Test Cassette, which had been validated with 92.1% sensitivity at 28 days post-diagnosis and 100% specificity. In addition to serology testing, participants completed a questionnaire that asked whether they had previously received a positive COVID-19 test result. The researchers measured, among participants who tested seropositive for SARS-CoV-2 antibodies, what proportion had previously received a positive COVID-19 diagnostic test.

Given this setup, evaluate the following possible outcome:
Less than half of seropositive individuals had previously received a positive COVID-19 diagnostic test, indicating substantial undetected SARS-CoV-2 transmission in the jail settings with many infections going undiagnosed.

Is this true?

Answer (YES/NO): YES